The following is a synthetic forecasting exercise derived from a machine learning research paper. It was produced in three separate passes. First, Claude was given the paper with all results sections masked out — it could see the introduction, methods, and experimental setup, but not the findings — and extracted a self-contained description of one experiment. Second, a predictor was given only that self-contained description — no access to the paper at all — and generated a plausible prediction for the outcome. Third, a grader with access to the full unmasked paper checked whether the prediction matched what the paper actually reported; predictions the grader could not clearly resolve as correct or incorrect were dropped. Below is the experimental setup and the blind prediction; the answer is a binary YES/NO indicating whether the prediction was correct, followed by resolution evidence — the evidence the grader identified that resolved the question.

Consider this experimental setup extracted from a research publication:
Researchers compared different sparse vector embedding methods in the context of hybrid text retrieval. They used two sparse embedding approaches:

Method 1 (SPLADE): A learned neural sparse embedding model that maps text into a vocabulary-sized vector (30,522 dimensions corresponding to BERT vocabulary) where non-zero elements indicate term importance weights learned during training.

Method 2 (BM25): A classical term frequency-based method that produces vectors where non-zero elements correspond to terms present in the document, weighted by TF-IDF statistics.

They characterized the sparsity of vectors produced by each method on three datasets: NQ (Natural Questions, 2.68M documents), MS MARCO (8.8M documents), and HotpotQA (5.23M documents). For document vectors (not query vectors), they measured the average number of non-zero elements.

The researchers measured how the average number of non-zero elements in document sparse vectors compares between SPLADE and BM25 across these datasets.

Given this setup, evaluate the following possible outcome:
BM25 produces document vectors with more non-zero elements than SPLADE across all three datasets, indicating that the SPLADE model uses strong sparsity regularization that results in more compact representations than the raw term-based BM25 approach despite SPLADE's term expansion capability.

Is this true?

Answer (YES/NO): NO